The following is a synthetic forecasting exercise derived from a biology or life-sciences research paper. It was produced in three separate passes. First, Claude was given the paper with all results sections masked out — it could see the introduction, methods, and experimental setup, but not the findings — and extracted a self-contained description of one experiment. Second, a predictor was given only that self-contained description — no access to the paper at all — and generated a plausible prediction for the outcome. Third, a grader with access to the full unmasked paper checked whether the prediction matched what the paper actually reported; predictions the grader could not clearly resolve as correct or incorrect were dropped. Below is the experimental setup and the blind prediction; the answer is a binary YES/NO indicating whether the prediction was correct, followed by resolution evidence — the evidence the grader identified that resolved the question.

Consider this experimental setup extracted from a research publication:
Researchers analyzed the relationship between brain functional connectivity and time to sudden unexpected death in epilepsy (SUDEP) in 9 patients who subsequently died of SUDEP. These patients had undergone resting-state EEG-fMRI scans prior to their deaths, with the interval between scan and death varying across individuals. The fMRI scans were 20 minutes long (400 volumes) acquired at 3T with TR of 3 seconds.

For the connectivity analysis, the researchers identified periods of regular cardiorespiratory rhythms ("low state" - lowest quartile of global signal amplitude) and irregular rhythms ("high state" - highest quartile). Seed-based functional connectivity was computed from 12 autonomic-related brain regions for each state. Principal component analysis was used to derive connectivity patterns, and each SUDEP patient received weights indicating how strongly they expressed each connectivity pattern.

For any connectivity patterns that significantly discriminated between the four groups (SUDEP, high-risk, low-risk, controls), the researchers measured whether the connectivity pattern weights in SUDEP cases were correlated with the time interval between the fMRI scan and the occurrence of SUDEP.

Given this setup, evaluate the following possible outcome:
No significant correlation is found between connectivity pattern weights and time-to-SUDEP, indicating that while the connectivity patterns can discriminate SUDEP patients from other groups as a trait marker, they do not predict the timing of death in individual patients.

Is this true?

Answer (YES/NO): NO